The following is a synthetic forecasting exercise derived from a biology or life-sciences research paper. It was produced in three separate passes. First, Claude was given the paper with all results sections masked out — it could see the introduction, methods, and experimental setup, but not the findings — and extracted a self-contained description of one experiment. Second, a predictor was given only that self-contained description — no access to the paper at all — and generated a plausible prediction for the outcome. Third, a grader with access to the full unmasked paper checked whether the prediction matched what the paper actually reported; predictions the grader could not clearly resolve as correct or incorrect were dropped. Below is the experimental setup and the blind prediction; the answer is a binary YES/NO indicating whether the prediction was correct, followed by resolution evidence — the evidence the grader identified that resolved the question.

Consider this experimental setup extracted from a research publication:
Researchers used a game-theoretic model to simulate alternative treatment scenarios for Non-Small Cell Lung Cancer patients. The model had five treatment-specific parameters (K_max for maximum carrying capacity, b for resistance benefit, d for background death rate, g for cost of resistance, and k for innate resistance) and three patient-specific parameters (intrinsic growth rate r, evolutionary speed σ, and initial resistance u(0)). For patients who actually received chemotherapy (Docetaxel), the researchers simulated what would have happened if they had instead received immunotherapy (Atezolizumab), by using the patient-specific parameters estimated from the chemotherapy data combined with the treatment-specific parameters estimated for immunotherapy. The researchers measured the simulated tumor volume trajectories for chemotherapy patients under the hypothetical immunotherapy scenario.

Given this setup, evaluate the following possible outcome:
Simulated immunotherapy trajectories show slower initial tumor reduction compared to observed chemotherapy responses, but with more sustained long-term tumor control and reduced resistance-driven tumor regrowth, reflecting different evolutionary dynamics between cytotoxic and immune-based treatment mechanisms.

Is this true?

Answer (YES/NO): NO